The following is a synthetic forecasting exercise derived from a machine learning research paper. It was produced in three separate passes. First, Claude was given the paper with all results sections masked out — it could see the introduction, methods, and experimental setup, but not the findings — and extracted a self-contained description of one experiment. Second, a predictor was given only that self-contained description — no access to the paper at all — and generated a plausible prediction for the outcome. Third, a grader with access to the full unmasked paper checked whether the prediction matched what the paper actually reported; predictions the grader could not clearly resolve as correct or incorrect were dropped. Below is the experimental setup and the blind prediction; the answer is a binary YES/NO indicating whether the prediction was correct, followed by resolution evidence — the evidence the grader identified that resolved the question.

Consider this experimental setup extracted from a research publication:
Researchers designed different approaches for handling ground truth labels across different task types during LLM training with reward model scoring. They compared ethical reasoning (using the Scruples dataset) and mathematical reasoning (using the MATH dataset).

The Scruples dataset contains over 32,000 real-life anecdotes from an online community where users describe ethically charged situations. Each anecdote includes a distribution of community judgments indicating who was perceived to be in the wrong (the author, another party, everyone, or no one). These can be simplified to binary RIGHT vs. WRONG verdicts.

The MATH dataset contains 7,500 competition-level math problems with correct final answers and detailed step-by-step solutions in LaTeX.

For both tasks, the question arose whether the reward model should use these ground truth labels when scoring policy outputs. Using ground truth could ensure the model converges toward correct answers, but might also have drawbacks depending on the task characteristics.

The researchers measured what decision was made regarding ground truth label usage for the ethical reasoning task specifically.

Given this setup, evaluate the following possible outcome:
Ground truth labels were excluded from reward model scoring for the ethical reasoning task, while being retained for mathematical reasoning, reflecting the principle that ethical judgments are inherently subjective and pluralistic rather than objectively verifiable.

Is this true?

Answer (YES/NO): NO